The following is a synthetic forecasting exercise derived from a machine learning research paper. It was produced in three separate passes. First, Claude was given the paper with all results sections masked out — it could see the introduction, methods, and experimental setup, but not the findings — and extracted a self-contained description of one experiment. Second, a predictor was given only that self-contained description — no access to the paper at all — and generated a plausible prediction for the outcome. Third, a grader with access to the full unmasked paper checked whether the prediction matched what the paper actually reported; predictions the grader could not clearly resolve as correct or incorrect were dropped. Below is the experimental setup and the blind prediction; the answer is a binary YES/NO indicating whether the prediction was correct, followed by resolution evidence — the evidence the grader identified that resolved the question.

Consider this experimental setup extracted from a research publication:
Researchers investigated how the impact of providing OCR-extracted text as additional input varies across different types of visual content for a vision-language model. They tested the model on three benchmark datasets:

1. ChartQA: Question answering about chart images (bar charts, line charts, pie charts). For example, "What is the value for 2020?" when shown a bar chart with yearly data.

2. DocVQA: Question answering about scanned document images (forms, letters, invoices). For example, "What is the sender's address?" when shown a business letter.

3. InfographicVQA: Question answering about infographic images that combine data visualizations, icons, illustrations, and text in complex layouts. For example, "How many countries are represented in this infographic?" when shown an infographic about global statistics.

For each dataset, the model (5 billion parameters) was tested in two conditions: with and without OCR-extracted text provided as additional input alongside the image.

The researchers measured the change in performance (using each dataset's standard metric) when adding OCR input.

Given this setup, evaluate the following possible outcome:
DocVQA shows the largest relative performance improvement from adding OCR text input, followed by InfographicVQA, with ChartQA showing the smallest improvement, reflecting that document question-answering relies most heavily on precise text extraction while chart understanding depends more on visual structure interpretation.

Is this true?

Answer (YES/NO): NO